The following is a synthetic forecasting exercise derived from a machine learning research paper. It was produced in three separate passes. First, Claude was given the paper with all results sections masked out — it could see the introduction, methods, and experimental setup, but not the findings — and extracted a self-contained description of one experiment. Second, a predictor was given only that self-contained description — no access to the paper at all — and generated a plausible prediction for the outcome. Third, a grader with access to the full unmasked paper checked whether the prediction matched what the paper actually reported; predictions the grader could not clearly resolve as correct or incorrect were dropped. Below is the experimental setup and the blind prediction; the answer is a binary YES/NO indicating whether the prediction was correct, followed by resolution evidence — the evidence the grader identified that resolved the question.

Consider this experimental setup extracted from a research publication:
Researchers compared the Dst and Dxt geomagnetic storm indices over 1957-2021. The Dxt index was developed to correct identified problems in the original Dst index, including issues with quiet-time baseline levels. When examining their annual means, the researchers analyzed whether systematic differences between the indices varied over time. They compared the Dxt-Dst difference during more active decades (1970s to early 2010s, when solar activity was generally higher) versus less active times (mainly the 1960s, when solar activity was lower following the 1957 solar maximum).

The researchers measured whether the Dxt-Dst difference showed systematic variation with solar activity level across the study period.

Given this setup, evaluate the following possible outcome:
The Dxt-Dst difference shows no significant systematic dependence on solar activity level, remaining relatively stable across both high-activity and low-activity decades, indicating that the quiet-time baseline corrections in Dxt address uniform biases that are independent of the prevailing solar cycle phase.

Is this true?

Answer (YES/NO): NO